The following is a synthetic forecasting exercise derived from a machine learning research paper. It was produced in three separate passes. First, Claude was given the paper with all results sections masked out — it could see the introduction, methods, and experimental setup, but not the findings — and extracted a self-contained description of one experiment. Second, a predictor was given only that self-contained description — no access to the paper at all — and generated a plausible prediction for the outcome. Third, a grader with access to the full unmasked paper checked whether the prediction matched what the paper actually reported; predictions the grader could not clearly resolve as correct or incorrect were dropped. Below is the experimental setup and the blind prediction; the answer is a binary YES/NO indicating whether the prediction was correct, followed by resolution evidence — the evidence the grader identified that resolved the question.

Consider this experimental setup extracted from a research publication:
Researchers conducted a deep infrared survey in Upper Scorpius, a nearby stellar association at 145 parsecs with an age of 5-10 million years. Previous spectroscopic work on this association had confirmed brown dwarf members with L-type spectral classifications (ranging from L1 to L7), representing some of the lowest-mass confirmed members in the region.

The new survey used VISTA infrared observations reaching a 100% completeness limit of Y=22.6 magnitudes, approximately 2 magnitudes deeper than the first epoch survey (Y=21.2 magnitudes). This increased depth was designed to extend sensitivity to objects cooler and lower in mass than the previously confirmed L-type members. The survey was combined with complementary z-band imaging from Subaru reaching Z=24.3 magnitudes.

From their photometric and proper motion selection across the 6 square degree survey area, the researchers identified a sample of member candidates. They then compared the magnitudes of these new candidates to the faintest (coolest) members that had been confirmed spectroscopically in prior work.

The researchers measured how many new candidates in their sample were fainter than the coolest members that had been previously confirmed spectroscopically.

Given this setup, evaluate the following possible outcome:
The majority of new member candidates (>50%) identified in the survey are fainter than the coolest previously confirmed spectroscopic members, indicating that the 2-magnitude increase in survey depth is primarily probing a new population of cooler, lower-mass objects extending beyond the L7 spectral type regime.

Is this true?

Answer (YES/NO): NO